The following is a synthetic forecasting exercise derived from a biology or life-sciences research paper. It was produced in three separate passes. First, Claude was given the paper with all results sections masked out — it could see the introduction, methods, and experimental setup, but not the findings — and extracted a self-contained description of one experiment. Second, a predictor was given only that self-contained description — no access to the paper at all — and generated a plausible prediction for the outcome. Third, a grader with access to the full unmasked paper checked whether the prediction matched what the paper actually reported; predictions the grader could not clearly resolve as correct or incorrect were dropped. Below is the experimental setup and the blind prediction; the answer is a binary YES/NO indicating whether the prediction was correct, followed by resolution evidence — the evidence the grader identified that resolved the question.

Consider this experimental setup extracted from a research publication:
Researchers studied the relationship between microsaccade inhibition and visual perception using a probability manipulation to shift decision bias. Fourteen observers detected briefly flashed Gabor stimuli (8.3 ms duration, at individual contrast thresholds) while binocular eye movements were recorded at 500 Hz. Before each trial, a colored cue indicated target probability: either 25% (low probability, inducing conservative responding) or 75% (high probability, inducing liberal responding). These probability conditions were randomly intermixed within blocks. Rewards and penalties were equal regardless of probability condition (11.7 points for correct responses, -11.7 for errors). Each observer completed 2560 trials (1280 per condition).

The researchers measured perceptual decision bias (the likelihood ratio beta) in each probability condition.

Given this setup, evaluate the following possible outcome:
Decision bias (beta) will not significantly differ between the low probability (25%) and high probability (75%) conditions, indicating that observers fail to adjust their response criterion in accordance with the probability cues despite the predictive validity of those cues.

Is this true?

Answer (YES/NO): NO